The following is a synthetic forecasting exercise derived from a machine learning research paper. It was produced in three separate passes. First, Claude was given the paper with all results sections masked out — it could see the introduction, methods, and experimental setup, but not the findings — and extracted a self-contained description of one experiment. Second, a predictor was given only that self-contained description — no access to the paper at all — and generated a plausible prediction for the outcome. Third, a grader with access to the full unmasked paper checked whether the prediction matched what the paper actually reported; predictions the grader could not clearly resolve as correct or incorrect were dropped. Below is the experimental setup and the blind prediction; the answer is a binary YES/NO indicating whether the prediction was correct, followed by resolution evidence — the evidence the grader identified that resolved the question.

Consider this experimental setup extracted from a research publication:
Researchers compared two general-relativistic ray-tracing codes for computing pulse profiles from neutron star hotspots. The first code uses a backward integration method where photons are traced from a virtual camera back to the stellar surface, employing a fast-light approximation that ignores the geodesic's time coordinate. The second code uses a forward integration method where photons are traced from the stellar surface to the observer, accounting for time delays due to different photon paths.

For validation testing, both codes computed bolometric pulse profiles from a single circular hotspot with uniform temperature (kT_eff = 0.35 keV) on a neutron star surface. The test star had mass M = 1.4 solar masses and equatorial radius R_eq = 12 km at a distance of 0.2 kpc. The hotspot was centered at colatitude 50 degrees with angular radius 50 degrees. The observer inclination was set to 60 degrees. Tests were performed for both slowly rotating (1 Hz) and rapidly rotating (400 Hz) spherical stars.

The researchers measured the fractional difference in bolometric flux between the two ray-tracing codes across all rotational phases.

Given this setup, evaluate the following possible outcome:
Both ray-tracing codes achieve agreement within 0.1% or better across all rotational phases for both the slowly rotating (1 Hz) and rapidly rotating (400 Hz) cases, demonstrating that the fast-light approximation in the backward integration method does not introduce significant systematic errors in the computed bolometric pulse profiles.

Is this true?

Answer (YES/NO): NO